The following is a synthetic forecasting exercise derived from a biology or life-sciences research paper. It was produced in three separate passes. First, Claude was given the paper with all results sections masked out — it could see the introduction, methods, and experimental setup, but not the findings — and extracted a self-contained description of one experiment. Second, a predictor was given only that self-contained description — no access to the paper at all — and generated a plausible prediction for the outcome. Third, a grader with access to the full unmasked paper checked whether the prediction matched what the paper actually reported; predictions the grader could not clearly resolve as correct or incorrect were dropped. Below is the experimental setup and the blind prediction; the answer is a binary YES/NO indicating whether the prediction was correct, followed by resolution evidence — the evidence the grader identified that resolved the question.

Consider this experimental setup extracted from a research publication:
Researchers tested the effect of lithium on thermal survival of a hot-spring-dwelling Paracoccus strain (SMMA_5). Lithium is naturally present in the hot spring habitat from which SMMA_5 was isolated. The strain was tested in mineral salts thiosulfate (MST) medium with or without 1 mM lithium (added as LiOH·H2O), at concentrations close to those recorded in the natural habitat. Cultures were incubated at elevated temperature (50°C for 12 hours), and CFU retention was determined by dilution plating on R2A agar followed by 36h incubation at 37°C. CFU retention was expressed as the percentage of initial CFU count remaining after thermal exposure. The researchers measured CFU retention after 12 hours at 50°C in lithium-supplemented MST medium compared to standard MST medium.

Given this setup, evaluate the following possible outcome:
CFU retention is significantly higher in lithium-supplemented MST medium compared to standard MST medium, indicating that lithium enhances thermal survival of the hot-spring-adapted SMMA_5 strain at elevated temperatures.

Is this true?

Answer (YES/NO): YES